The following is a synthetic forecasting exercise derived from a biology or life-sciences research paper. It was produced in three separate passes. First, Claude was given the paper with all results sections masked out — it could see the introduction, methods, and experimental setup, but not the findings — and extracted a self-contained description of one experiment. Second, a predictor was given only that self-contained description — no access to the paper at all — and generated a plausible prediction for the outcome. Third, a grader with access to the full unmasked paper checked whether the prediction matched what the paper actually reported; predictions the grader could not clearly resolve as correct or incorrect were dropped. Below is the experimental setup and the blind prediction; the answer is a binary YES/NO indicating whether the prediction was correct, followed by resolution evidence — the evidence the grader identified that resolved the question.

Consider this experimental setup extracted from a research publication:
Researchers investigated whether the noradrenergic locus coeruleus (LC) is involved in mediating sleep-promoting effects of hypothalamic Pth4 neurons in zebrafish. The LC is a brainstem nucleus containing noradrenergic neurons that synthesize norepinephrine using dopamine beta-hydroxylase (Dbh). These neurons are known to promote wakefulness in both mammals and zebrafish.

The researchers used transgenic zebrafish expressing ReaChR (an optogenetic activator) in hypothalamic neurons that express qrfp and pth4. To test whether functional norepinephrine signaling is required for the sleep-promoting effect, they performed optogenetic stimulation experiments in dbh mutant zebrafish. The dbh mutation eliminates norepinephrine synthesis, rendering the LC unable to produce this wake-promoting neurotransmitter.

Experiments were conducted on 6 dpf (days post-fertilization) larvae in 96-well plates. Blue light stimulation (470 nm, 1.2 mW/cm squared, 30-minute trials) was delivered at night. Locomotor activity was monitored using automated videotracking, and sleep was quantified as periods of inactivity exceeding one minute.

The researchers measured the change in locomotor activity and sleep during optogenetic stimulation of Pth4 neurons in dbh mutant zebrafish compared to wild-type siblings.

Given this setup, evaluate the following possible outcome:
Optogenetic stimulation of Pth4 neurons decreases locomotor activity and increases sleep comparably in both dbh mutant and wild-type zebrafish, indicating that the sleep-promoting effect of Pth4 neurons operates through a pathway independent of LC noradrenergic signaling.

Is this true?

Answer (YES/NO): NO